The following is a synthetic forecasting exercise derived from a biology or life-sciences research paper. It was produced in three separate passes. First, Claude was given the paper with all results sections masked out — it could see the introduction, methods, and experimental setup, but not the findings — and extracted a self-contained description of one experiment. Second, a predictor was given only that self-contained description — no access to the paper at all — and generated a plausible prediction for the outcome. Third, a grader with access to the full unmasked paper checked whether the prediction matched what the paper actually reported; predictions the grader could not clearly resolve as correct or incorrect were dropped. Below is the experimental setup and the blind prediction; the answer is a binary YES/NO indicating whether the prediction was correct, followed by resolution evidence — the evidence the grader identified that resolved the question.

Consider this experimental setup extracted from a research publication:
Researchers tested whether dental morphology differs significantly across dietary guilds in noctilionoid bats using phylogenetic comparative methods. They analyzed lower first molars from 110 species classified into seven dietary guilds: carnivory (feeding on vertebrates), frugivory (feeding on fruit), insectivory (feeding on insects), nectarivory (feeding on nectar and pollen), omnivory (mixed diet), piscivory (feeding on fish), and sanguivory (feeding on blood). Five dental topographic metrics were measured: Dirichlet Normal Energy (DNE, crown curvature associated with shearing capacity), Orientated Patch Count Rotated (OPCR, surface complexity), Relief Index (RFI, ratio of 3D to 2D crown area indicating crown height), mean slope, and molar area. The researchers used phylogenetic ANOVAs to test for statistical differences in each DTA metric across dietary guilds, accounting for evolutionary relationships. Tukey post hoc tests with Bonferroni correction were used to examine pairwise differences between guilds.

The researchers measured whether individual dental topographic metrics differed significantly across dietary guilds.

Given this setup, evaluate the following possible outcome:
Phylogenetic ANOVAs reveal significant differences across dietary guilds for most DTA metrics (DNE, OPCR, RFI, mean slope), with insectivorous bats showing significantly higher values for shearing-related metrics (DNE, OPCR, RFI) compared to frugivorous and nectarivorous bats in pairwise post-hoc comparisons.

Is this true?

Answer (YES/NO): NO